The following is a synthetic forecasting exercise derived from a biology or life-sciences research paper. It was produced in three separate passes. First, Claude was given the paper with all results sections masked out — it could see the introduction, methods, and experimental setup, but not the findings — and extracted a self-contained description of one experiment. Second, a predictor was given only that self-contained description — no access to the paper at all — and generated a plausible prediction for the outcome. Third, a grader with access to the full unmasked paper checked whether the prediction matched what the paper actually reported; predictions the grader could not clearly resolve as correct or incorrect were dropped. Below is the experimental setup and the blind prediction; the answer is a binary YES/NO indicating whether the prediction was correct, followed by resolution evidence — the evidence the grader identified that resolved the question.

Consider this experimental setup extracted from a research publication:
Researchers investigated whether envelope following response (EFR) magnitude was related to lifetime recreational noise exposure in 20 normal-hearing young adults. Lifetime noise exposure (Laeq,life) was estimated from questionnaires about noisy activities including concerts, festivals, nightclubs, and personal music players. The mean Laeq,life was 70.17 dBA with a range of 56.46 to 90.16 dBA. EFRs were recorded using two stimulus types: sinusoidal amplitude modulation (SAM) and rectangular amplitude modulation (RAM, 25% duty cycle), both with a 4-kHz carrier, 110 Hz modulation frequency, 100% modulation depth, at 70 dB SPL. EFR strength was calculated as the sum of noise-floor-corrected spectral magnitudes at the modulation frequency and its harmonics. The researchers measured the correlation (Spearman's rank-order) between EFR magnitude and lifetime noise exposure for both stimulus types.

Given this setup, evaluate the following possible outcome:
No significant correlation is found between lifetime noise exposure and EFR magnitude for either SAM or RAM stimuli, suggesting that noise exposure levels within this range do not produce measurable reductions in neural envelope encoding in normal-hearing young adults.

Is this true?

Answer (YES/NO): YES